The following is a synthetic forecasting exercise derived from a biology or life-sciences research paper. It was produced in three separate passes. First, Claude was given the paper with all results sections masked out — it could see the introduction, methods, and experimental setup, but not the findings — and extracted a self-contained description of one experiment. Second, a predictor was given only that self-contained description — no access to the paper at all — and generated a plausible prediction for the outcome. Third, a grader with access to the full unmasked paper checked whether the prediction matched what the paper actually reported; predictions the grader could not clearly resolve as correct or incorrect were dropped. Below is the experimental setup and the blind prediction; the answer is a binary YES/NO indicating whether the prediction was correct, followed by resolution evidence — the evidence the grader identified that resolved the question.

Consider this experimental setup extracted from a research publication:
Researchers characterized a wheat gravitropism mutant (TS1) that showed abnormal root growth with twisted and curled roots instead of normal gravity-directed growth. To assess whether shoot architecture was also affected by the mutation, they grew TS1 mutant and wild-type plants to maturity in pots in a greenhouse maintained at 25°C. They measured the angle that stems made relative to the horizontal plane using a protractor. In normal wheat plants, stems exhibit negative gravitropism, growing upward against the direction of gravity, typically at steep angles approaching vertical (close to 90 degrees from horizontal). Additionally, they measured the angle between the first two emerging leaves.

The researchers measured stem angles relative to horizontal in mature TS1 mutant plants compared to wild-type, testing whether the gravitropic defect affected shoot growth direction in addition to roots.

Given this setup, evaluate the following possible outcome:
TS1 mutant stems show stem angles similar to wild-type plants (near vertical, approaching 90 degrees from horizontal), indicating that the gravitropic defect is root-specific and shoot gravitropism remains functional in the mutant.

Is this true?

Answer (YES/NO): NO